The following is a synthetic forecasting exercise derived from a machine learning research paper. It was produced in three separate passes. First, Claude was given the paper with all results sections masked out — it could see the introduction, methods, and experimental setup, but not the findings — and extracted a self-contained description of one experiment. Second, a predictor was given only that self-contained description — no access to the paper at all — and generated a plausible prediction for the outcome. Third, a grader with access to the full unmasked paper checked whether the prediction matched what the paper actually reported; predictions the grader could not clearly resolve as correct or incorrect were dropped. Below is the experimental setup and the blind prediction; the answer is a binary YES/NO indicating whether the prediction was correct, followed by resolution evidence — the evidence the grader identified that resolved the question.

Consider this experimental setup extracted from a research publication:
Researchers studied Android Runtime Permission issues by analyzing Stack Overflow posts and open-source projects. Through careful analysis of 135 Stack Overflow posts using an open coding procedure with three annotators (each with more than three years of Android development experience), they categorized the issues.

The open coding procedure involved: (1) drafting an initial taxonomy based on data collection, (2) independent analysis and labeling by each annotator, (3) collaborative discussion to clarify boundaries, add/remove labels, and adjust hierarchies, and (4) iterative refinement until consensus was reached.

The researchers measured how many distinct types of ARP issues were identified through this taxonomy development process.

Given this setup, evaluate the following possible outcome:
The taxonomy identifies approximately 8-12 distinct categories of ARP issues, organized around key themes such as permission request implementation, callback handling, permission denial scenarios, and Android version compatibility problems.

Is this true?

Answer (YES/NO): NO